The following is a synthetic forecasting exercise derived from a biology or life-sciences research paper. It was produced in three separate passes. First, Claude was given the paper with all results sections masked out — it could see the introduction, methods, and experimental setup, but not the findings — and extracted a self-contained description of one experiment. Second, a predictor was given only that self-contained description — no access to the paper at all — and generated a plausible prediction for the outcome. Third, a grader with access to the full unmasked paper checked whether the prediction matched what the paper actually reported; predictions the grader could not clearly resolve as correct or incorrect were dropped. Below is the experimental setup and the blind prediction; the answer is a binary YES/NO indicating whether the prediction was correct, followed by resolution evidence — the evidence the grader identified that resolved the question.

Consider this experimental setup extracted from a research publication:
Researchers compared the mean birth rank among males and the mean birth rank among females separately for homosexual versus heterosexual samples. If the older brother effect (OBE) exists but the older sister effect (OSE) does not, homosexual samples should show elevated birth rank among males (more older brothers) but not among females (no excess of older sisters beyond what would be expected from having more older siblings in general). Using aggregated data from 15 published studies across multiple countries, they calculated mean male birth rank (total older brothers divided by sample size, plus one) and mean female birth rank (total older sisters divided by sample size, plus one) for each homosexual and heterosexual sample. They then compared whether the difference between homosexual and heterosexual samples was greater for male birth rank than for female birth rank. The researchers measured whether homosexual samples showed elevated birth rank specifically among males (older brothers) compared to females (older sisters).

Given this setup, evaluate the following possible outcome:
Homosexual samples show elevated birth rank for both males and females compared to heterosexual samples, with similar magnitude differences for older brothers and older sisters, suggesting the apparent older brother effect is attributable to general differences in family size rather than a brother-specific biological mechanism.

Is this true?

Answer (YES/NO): NO